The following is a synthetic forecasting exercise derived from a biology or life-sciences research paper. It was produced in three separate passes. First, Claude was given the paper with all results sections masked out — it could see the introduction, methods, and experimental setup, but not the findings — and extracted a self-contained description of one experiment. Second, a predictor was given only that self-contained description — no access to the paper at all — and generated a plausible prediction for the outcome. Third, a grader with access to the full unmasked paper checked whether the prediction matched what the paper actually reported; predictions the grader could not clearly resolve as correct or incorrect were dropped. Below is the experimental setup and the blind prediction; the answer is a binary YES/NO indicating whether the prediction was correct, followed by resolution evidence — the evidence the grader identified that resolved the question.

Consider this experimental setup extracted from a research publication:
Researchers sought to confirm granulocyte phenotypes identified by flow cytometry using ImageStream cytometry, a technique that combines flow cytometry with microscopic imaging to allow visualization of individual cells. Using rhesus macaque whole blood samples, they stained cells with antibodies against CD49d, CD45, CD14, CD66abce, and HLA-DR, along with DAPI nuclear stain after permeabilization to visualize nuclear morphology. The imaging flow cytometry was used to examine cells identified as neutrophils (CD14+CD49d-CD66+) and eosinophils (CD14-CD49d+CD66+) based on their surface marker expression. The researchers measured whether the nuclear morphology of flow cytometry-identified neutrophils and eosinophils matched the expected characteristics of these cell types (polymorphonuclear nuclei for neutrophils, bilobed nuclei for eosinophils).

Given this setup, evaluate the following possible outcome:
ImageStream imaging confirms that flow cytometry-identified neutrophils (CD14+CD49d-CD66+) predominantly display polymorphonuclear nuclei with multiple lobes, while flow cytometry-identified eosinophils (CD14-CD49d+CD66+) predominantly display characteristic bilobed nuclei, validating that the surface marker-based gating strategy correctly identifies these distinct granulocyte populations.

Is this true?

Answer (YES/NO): YES